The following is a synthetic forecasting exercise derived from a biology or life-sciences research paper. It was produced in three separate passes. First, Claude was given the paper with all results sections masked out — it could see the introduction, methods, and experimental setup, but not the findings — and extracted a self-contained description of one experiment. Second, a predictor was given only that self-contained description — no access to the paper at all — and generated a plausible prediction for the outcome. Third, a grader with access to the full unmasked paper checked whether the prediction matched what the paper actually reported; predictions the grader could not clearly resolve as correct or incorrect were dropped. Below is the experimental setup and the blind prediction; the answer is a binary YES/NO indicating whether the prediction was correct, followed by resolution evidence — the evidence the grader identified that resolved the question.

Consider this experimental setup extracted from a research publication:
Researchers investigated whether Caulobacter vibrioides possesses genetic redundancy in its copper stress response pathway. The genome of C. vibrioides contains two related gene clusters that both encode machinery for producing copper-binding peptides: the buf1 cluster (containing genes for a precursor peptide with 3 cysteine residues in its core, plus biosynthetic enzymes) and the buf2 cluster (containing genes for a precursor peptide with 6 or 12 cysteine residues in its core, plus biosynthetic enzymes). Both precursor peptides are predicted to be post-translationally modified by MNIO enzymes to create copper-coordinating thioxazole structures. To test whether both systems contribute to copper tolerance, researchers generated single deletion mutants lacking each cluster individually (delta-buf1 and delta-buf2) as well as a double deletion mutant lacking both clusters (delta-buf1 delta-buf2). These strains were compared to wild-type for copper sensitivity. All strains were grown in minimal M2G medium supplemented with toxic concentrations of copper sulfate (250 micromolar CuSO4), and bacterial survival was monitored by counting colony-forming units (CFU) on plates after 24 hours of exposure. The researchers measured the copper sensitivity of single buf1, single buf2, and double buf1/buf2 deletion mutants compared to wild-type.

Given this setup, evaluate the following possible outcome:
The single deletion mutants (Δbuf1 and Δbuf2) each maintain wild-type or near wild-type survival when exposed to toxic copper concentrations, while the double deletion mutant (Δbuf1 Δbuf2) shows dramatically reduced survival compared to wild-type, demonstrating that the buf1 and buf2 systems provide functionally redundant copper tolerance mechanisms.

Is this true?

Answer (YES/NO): YES